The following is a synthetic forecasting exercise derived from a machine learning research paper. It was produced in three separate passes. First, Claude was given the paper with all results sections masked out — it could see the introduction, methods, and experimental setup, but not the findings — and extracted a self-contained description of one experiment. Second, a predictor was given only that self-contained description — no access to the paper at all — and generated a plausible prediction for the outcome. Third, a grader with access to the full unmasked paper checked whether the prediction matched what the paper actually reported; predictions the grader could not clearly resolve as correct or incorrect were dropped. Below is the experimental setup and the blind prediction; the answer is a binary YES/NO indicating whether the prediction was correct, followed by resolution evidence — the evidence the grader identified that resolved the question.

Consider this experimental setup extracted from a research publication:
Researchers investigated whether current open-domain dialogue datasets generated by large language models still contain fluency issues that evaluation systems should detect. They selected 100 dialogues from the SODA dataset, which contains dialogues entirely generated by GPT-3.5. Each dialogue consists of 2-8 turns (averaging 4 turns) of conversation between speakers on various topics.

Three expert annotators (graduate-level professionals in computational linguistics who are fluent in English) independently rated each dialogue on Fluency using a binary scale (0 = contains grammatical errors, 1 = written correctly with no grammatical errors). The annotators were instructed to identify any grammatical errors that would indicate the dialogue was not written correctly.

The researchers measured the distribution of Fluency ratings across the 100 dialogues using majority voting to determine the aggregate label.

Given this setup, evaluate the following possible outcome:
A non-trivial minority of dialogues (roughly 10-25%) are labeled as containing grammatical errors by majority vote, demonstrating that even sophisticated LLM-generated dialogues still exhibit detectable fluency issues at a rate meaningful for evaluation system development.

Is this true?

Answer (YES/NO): NO